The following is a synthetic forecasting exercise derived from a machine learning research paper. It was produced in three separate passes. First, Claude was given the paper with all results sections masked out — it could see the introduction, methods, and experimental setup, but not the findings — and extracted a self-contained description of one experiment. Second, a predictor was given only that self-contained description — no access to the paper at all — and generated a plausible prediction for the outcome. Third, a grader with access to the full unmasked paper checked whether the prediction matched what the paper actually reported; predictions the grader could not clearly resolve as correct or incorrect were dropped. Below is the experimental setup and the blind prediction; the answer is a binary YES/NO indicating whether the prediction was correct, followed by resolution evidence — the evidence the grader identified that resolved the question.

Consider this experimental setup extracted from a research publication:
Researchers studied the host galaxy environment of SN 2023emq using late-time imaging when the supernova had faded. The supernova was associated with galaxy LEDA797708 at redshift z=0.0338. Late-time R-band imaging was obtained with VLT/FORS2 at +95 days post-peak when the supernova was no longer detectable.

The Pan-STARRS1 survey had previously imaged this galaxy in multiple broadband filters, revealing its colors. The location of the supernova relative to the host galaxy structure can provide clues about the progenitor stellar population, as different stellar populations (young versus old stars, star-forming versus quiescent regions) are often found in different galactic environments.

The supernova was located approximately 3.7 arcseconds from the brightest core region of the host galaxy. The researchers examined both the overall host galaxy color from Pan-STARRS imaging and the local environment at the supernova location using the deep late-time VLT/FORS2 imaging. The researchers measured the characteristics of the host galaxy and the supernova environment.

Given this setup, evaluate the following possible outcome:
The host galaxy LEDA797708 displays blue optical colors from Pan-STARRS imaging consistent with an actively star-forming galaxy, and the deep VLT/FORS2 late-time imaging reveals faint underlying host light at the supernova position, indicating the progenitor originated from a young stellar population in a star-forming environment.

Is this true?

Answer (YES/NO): YES